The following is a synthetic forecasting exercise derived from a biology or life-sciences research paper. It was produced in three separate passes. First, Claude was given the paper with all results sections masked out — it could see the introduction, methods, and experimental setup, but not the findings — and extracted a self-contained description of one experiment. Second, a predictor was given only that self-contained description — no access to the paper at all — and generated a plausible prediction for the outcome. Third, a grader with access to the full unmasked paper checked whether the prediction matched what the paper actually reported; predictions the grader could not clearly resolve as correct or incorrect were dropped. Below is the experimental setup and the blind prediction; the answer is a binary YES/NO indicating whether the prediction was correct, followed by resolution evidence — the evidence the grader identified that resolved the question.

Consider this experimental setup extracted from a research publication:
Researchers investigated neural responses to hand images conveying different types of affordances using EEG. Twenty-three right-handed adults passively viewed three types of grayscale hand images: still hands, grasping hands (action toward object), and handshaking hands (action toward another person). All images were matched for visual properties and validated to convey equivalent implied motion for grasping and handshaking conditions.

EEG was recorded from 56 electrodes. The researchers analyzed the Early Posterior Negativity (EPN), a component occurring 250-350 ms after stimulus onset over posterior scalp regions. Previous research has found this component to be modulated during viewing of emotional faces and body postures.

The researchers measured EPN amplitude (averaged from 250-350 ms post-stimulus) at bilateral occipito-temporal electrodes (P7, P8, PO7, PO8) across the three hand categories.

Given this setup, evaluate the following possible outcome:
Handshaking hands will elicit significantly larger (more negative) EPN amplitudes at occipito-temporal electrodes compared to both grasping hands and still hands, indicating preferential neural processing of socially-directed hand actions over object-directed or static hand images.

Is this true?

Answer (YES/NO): YES